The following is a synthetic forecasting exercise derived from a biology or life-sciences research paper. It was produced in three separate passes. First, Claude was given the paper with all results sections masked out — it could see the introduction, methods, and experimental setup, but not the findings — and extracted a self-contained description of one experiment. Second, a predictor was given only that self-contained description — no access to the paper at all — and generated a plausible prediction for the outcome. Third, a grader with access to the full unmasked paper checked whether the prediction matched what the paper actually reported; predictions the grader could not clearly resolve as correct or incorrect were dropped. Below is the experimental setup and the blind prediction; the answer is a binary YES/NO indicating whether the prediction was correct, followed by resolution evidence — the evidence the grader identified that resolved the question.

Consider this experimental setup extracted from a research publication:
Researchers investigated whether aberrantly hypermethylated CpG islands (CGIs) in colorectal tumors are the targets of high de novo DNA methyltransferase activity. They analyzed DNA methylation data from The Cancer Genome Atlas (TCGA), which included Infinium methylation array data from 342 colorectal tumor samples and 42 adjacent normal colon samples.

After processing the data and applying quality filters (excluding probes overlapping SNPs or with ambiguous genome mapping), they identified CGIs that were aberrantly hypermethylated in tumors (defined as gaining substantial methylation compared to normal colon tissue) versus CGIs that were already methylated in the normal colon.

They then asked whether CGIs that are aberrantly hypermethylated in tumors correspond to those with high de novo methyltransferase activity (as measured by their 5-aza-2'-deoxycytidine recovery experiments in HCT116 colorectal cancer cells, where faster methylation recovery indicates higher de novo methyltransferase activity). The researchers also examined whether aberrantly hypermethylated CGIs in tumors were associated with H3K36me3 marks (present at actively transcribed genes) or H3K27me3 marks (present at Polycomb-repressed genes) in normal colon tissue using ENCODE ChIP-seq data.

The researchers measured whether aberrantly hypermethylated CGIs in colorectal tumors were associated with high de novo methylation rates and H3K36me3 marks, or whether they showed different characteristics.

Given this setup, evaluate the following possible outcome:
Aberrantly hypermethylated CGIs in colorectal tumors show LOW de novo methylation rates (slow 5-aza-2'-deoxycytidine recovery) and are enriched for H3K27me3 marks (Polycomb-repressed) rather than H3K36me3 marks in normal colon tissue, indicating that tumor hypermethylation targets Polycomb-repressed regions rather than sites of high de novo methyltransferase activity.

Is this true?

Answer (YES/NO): YES